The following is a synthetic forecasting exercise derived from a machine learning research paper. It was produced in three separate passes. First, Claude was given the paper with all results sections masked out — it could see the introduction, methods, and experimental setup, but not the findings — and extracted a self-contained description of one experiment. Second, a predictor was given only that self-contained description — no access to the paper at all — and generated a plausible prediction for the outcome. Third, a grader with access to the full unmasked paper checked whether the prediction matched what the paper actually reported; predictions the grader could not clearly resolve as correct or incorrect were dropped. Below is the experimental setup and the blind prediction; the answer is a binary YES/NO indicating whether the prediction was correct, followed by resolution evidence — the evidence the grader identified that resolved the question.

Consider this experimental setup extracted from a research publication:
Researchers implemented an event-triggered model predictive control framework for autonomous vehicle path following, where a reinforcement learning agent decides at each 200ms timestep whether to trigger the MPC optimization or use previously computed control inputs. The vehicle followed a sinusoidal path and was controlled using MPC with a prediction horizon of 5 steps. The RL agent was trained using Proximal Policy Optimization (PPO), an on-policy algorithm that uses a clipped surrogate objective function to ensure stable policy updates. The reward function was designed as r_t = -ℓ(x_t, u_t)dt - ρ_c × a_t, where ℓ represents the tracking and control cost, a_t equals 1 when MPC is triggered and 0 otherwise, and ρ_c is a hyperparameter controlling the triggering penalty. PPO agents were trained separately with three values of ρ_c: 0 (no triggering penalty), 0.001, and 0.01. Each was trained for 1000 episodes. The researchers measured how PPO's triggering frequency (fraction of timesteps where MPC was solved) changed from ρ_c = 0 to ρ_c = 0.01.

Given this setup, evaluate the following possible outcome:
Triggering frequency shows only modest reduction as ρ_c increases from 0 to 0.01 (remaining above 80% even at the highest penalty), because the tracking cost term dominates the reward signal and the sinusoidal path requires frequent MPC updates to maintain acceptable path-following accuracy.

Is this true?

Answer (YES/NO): NO